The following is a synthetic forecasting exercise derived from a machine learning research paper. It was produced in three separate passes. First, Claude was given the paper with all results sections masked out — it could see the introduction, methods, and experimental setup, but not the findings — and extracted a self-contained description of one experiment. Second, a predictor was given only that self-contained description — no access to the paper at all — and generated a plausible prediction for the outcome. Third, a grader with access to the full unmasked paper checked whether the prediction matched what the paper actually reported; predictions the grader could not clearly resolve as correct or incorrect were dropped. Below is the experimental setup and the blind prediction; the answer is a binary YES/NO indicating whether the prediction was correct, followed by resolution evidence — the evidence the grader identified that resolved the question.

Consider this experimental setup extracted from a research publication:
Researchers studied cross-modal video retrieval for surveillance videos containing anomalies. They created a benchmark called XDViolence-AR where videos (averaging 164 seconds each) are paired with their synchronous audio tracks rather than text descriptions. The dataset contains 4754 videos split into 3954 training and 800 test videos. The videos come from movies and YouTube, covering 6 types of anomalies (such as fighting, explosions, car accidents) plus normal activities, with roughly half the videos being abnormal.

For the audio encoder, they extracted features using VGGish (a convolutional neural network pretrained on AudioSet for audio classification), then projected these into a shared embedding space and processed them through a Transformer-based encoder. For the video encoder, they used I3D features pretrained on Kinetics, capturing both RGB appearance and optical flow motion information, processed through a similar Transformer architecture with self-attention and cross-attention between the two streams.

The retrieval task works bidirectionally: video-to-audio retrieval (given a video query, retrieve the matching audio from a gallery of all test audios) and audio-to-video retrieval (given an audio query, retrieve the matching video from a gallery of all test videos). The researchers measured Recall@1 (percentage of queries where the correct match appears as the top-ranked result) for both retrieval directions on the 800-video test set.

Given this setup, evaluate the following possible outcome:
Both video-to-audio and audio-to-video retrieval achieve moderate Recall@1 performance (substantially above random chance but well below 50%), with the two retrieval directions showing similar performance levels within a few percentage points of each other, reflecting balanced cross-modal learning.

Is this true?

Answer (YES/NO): YES